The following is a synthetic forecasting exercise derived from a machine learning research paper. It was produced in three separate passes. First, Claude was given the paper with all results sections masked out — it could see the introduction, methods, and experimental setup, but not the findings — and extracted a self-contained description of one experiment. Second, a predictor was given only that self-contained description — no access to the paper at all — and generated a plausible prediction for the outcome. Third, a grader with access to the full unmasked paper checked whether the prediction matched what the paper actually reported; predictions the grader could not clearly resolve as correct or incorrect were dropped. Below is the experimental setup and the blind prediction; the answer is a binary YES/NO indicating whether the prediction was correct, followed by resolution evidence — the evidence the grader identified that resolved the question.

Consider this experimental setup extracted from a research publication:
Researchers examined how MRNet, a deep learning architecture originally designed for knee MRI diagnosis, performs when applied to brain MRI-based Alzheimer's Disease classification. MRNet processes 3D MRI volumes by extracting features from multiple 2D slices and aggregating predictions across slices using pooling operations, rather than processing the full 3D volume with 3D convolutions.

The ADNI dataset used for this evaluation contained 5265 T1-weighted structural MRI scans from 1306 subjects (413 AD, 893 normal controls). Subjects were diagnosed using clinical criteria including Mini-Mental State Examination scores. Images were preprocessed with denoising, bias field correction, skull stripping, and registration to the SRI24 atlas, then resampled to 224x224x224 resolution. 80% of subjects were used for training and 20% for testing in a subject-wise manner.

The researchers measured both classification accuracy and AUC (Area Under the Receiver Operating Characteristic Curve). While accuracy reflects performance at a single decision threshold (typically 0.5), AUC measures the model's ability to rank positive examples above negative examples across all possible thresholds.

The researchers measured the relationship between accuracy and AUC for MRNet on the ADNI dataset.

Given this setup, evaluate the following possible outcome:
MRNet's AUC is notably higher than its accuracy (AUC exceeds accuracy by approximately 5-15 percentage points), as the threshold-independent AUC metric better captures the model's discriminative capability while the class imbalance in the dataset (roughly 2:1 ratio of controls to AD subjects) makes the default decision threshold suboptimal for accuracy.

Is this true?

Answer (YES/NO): YES